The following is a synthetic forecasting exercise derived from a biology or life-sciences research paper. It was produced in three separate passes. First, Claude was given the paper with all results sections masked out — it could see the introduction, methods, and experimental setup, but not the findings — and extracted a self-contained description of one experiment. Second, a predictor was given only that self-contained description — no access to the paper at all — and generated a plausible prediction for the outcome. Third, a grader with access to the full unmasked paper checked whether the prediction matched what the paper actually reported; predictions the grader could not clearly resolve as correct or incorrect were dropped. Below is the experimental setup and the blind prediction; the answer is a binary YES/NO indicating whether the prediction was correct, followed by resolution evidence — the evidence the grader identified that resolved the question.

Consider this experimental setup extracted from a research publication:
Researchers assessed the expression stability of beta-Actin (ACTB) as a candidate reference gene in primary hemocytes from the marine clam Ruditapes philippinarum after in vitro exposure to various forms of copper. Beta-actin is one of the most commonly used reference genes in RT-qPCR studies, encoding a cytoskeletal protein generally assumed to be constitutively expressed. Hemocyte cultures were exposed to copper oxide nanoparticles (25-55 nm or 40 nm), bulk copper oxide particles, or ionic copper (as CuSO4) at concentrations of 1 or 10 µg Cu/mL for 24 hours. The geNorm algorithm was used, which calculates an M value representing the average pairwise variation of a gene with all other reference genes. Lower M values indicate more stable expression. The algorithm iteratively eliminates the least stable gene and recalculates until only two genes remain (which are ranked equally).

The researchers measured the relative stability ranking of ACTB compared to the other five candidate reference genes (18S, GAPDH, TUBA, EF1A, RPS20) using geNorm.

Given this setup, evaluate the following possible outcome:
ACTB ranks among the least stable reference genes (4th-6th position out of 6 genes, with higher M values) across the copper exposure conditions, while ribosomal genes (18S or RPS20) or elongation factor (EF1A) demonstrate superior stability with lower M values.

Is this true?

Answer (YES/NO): YES